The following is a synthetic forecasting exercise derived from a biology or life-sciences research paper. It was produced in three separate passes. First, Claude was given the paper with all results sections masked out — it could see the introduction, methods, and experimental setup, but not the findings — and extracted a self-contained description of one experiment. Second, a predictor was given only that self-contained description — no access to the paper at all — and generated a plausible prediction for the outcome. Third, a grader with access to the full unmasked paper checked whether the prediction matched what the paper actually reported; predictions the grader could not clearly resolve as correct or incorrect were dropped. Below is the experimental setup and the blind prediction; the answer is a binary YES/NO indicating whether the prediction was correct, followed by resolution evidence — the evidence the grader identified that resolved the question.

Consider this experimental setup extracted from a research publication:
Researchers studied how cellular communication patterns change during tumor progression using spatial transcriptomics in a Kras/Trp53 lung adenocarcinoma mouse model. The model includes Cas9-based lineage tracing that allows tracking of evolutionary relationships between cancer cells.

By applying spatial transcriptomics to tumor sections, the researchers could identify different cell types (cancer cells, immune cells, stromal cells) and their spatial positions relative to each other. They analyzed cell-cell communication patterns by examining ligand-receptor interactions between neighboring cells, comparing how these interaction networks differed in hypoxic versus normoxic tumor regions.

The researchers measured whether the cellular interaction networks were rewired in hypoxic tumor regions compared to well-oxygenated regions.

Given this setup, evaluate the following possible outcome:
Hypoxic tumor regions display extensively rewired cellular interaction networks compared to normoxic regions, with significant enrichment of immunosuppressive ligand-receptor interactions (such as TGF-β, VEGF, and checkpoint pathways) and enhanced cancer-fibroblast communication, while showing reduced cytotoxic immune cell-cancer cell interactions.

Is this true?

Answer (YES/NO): YES